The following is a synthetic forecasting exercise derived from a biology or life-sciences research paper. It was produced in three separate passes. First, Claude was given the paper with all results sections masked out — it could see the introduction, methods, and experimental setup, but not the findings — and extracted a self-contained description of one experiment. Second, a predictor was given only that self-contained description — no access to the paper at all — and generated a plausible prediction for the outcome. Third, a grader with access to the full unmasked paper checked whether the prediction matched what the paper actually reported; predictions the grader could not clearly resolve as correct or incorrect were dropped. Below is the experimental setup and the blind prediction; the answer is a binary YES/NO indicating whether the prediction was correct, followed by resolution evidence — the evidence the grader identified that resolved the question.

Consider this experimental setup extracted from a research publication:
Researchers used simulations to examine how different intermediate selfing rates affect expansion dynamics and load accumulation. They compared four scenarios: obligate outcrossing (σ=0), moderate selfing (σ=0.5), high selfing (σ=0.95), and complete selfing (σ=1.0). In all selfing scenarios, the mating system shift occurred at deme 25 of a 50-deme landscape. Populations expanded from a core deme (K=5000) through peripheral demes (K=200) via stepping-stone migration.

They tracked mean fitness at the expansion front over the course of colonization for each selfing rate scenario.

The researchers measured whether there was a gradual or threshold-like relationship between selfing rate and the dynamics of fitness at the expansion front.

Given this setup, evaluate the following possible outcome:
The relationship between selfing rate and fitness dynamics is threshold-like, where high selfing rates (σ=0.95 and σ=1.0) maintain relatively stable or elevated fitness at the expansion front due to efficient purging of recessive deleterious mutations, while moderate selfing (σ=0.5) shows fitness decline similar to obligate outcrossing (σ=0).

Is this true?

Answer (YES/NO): NO